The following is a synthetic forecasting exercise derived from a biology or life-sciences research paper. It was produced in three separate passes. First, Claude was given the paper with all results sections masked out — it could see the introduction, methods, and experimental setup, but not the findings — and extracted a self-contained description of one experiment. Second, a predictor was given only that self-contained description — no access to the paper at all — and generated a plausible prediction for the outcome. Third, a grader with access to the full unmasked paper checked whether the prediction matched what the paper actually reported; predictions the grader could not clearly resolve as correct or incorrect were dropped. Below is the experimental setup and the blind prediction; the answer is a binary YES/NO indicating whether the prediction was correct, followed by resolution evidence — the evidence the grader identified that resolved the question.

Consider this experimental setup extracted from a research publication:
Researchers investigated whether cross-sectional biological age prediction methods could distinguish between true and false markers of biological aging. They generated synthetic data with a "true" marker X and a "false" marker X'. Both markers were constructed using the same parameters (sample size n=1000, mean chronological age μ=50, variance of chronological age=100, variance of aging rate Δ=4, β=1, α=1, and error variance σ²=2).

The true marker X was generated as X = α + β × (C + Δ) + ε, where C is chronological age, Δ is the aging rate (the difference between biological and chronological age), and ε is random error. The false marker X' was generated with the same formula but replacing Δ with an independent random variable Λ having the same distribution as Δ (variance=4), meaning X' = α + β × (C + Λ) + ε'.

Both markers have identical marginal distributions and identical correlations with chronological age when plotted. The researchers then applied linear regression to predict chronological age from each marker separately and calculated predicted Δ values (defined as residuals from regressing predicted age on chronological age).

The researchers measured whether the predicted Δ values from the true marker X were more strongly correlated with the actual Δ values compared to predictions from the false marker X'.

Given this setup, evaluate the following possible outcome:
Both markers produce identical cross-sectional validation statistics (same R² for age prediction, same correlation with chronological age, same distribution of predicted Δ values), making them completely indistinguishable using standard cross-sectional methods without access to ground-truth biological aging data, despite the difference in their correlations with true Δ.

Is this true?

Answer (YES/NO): YES